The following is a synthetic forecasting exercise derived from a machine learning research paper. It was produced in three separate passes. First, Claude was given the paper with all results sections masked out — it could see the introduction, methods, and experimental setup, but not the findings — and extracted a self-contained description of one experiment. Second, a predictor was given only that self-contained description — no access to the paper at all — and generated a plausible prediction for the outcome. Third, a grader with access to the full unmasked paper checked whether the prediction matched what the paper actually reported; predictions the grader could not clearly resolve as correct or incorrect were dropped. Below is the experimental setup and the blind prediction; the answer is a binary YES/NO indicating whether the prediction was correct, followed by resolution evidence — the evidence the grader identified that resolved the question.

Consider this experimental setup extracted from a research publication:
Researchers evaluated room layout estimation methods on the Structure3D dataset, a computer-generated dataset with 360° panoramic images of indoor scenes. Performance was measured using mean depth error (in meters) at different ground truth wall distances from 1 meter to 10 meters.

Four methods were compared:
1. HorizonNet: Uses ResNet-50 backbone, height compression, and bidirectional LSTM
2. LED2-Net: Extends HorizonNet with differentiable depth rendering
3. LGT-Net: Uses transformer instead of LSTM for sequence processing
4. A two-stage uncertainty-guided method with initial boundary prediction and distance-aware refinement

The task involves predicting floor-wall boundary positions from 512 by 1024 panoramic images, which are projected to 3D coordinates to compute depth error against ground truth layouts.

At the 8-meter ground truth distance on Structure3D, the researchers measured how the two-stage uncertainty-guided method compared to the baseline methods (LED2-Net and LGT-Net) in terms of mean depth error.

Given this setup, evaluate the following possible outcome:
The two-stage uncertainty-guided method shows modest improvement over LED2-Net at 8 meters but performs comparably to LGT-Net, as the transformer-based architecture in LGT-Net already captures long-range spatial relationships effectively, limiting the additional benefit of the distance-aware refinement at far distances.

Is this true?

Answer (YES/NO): NO